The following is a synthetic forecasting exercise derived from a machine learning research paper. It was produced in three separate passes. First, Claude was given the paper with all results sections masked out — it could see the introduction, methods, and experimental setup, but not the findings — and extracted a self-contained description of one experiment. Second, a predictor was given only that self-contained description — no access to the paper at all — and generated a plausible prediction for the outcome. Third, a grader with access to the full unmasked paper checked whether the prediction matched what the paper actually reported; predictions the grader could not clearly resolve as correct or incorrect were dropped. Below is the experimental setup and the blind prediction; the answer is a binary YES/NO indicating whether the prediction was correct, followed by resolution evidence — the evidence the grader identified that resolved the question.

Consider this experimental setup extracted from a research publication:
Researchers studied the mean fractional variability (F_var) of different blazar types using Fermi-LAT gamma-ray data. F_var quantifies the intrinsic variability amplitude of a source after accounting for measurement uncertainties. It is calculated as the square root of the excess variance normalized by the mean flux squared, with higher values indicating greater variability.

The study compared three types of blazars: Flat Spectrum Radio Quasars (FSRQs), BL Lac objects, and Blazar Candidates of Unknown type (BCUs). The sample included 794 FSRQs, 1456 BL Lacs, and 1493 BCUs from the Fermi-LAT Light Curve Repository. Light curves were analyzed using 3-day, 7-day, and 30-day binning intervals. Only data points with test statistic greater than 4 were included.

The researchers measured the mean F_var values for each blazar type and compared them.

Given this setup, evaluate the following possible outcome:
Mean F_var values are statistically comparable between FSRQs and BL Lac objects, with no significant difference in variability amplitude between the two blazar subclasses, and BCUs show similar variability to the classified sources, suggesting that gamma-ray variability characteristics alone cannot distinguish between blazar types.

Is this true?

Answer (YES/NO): NO